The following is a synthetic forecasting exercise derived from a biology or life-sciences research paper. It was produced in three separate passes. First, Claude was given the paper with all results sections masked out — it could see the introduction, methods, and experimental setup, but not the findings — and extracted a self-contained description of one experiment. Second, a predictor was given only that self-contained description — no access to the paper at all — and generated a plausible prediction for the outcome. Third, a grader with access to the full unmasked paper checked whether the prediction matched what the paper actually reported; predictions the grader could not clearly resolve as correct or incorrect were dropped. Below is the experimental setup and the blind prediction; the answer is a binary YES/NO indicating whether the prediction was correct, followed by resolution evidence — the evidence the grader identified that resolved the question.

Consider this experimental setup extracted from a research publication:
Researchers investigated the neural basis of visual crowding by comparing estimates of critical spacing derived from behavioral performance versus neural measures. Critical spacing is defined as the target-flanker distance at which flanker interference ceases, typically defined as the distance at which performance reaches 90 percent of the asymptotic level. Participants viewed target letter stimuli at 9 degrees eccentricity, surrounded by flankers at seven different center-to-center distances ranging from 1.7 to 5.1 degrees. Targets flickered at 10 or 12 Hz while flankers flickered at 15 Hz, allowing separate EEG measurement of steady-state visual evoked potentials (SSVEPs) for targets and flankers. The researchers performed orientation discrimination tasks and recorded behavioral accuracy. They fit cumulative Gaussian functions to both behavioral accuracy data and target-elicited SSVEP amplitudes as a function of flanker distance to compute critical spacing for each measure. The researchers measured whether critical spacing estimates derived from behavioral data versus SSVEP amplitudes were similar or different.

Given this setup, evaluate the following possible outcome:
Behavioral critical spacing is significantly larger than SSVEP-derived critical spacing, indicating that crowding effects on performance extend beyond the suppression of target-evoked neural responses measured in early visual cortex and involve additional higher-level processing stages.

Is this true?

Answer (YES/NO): NO